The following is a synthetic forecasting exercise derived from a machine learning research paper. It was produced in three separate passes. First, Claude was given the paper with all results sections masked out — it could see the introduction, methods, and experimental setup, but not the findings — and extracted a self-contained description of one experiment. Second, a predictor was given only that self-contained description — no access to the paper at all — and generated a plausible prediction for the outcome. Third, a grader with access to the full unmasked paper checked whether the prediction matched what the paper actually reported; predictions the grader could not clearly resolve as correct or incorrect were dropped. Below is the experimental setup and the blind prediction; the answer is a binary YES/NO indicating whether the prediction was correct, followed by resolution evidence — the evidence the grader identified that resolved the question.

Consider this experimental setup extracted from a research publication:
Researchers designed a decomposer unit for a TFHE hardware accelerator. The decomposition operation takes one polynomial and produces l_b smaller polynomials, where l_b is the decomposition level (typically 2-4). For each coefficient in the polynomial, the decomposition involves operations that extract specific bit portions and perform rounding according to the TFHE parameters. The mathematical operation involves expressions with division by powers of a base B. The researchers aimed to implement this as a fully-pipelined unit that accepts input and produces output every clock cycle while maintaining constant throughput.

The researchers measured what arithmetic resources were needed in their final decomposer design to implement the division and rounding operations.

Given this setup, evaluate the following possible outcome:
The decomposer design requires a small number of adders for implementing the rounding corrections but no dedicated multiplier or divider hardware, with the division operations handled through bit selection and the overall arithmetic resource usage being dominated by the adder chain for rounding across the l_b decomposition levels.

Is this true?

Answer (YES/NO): NO